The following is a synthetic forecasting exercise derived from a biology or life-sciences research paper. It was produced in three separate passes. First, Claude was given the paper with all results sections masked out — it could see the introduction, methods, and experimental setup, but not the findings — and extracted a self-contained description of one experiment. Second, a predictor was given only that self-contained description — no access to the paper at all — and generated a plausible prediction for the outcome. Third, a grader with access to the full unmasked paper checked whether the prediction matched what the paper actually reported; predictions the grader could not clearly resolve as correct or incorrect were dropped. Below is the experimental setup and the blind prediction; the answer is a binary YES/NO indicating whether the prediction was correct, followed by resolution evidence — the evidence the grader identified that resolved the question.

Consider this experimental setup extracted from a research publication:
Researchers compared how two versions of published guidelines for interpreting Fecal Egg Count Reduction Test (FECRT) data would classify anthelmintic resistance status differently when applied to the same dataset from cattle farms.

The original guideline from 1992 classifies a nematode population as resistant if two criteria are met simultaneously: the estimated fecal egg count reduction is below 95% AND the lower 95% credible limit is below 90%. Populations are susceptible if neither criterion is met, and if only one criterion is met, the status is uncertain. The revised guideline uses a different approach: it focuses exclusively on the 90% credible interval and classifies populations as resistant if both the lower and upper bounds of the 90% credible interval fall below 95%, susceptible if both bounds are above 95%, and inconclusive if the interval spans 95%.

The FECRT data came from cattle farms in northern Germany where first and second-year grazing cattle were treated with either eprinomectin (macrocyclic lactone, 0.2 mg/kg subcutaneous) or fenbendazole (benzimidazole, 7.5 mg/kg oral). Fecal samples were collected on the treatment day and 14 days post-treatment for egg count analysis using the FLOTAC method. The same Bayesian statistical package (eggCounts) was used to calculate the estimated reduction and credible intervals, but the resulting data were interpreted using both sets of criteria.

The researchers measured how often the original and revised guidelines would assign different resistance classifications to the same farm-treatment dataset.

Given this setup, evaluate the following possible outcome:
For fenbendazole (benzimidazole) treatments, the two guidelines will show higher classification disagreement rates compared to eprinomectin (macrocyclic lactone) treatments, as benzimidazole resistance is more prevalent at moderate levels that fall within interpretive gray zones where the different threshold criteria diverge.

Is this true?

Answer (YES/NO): NO